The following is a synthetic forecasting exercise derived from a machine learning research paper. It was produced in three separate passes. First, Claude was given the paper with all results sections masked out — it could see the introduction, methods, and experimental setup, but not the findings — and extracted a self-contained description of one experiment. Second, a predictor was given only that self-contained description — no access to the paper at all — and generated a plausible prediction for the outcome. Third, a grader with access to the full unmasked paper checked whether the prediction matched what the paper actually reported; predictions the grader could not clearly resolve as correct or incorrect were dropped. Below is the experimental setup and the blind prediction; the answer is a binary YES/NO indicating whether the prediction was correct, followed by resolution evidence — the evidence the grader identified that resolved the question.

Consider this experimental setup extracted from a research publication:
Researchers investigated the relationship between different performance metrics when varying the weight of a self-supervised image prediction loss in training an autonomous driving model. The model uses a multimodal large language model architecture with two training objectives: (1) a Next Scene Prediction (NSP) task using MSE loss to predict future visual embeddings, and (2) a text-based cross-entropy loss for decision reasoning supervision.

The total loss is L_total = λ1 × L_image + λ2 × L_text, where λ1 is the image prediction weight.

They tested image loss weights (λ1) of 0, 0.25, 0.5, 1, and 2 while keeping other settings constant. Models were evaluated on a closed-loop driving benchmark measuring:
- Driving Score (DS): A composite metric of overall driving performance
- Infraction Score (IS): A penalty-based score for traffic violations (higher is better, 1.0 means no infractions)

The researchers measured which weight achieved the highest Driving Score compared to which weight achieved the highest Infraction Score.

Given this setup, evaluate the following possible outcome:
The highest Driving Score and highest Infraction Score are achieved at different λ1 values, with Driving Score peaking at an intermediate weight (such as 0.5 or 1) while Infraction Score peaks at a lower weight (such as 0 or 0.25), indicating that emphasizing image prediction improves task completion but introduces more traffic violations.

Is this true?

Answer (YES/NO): YES